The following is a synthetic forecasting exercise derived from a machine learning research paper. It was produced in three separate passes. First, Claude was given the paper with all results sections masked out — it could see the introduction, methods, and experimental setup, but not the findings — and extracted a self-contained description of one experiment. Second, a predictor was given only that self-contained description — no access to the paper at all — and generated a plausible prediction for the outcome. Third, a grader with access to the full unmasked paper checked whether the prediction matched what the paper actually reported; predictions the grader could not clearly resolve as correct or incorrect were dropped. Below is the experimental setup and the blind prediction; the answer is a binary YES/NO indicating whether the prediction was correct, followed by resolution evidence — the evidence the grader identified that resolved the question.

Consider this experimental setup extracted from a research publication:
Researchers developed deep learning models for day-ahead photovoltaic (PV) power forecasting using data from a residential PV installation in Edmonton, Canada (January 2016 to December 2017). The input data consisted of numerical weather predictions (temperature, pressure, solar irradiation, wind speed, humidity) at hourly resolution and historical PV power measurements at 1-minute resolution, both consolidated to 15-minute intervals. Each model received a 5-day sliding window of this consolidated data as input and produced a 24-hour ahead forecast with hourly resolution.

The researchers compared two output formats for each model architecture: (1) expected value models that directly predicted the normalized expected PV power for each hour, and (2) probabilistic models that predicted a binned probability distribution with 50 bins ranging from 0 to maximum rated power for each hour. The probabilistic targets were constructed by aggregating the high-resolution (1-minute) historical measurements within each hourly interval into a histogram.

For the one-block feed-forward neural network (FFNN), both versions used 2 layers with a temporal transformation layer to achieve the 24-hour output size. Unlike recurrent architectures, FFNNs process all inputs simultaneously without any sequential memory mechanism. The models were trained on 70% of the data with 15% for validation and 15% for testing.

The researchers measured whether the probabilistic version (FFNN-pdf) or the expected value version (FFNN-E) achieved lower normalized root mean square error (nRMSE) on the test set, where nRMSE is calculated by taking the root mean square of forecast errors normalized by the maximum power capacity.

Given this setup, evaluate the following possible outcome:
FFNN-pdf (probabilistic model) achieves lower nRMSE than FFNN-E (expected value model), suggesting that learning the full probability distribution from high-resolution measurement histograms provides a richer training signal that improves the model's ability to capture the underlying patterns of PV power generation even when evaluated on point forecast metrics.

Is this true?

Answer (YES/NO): YES